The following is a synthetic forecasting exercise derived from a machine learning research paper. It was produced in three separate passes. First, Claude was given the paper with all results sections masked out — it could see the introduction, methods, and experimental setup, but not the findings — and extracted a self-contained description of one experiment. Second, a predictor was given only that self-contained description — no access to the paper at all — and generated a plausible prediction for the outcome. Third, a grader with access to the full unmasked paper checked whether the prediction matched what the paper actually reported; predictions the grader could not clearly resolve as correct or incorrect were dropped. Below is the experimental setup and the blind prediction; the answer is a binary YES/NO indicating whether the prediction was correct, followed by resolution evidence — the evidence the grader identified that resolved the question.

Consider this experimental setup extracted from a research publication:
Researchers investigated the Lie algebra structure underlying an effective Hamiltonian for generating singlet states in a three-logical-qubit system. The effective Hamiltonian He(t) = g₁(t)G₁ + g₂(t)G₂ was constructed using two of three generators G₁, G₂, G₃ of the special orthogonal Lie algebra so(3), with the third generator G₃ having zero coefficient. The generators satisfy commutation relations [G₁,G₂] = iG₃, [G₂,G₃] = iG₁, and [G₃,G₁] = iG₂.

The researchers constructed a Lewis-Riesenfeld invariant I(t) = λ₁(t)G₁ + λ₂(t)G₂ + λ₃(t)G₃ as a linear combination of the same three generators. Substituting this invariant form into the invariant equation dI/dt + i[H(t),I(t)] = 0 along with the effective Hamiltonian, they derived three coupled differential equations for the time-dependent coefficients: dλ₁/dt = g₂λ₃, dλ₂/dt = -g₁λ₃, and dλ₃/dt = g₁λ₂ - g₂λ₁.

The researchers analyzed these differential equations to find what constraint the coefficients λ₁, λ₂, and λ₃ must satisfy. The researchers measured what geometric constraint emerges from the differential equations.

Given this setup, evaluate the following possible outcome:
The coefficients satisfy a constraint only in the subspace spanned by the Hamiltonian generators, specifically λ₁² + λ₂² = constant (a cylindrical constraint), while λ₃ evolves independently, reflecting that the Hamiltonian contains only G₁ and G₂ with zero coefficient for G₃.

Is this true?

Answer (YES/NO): NO